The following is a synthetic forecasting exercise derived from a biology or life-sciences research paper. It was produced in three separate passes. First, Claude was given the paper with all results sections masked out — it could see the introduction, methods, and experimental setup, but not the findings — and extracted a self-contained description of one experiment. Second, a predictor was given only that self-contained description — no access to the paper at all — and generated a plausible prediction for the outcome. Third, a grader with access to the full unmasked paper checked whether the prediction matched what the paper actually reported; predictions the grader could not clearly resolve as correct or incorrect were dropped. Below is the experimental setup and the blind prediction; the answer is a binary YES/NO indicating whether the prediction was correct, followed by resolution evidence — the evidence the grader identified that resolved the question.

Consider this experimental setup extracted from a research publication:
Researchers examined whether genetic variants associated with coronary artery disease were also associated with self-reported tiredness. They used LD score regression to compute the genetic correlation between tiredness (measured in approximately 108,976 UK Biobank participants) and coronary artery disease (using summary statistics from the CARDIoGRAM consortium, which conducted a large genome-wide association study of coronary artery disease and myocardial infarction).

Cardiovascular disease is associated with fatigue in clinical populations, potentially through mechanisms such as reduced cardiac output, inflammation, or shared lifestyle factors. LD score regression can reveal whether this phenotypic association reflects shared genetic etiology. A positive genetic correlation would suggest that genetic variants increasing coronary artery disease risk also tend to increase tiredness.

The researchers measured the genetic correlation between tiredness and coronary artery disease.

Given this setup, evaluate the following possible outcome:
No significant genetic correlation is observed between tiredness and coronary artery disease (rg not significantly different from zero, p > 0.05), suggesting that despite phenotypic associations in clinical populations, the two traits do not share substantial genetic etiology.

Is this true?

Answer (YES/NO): YES